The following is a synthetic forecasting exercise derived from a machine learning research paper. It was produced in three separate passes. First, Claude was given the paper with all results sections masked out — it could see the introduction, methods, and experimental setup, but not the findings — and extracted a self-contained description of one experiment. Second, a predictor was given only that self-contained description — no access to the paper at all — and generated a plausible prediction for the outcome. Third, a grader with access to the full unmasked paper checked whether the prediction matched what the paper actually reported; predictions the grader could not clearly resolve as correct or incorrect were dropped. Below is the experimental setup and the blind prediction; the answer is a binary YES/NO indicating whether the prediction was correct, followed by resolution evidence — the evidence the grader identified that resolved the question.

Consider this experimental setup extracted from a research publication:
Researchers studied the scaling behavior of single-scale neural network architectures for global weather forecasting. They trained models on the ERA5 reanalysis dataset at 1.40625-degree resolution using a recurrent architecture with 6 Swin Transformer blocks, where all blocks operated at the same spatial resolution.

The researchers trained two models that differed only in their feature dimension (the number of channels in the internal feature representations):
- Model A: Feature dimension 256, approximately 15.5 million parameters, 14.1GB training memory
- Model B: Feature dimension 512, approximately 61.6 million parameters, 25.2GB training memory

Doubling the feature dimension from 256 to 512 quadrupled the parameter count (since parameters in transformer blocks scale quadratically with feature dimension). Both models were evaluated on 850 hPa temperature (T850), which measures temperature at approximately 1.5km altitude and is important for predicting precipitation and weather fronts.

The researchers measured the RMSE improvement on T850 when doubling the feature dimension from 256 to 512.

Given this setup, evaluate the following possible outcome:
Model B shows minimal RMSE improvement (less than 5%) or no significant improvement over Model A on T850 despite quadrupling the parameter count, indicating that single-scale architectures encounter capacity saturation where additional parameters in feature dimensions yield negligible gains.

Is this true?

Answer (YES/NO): NO